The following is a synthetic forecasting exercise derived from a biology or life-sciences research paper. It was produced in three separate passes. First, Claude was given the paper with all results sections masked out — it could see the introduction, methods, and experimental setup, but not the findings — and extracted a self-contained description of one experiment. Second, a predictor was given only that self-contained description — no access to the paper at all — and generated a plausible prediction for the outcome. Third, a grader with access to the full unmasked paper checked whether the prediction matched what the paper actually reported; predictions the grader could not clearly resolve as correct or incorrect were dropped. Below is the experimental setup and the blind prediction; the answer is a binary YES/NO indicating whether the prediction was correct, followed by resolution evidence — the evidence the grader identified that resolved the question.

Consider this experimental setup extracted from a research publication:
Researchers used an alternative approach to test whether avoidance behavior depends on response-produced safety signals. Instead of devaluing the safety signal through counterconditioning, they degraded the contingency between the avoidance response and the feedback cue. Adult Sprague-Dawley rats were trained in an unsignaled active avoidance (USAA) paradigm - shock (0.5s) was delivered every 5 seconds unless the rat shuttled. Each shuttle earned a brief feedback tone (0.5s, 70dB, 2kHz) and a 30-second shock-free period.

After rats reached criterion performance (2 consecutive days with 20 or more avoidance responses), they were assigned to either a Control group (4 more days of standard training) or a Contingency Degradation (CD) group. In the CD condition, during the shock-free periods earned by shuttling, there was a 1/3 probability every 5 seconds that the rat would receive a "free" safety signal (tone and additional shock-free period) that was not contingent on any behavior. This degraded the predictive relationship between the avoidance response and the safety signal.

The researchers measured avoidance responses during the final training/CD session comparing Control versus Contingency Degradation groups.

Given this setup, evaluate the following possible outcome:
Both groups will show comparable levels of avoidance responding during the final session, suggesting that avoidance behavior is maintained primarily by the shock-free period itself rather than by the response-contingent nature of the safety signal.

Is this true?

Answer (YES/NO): NO